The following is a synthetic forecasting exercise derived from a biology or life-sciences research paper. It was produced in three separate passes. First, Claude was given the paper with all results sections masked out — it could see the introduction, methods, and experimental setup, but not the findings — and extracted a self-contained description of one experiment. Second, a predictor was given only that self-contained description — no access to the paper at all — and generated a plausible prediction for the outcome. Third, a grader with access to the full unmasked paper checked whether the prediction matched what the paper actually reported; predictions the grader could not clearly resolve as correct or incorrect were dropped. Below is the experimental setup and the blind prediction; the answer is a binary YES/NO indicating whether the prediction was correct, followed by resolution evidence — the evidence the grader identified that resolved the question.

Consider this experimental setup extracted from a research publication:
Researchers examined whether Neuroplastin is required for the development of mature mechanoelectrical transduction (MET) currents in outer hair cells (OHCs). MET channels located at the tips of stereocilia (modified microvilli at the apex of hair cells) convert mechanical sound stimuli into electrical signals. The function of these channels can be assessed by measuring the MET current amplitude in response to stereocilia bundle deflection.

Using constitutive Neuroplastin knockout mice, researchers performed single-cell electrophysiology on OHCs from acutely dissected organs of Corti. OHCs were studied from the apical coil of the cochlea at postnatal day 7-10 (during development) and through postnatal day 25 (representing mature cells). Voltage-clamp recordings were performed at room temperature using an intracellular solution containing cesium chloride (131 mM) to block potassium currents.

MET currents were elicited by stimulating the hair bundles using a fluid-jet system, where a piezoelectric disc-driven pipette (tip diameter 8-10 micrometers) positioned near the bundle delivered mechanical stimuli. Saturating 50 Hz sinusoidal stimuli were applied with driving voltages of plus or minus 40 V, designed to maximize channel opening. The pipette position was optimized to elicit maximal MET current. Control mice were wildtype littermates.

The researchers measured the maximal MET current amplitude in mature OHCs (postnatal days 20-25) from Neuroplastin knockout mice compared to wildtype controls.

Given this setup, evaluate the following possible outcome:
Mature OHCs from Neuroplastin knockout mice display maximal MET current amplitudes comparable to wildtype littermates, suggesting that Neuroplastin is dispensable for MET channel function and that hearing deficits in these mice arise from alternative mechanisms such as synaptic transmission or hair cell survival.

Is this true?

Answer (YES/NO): NO